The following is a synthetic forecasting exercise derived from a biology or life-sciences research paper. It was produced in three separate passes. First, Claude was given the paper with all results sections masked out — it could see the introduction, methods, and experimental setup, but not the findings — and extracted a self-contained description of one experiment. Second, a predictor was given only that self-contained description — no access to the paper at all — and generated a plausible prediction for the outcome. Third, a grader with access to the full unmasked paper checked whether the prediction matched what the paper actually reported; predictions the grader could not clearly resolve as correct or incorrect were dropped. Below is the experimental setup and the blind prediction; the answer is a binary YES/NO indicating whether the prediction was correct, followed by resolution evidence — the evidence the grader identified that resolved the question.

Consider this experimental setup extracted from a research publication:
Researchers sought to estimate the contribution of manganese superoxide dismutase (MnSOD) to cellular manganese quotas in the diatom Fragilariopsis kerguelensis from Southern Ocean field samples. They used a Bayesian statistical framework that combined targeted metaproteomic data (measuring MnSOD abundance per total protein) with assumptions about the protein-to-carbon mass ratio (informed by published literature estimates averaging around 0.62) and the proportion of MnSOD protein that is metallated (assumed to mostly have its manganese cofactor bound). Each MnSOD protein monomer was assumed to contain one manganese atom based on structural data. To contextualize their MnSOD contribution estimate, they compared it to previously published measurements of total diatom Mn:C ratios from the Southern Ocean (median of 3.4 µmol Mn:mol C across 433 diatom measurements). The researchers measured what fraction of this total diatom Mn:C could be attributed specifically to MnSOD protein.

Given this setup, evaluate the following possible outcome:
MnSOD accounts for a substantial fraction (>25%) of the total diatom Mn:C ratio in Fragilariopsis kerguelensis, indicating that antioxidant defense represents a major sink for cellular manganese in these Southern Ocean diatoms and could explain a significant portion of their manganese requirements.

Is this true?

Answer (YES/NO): NO